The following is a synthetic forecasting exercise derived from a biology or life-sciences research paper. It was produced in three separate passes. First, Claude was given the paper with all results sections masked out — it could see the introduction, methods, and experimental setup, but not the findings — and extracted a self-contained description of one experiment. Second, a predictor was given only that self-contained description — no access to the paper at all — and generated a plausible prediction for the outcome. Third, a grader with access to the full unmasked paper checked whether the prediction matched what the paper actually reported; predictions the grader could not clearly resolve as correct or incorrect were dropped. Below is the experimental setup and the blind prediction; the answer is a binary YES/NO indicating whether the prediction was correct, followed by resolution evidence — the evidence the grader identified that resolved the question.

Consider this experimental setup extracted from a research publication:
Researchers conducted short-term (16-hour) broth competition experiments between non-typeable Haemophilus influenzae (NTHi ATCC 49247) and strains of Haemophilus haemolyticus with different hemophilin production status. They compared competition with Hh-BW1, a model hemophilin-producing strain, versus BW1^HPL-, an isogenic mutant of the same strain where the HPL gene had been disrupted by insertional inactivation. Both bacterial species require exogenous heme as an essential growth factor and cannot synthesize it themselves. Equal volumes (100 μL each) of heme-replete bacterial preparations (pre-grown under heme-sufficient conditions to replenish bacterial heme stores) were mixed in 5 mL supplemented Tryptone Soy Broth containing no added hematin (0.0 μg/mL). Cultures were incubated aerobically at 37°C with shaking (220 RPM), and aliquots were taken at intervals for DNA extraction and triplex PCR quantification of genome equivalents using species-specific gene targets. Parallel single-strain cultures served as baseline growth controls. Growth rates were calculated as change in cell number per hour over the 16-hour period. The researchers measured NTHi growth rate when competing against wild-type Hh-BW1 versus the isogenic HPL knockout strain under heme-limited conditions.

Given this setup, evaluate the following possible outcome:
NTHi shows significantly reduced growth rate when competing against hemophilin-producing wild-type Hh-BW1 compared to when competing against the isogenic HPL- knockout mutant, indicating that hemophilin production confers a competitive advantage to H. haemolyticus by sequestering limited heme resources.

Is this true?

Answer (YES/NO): YES